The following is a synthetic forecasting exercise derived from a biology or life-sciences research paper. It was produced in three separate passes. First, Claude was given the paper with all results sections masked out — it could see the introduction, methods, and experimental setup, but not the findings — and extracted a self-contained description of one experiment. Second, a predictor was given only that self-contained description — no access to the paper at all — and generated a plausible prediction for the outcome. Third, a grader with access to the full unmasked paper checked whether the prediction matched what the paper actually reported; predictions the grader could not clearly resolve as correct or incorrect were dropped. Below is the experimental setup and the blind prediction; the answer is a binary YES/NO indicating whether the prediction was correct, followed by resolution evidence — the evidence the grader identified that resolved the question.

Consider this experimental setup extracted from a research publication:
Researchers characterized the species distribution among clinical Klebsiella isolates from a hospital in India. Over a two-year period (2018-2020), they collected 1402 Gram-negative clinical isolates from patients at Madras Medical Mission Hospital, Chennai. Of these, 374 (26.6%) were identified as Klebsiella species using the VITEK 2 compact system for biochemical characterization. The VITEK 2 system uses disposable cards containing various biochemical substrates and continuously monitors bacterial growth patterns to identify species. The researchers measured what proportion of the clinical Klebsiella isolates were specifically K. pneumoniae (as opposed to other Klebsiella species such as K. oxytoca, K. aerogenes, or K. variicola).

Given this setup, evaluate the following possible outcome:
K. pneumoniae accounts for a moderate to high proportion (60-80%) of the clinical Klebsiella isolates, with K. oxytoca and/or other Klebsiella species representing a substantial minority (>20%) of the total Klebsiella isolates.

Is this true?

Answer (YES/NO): NO